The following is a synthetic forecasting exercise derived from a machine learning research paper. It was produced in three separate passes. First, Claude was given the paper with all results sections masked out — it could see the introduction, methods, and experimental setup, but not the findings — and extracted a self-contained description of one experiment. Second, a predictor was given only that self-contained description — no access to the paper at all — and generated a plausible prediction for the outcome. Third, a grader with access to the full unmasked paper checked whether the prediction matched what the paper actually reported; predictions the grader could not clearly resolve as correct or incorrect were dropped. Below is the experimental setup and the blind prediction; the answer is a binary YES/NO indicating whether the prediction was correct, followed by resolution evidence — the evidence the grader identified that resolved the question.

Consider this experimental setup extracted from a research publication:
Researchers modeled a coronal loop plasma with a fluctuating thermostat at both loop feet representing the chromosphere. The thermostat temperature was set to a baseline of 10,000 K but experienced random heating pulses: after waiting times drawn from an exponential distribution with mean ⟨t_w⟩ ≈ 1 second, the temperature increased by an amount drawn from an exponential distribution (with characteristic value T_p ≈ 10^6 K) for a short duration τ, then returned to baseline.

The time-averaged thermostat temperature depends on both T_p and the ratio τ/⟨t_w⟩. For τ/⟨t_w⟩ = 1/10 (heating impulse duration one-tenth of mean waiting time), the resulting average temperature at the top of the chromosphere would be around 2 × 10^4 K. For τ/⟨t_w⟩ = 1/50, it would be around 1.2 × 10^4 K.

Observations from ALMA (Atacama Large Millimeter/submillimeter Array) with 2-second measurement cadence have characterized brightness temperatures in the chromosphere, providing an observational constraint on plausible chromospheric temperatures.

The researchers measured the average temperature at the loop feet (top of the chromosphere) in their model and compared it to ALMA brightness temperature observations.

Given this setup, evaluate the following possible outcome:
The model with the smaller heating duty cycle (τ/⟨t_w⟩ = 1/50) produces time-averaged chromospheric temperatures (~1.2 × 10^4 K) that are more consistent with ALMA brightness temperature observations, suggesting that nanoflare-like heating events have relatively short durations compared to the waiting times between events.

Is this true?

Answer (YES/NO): YES